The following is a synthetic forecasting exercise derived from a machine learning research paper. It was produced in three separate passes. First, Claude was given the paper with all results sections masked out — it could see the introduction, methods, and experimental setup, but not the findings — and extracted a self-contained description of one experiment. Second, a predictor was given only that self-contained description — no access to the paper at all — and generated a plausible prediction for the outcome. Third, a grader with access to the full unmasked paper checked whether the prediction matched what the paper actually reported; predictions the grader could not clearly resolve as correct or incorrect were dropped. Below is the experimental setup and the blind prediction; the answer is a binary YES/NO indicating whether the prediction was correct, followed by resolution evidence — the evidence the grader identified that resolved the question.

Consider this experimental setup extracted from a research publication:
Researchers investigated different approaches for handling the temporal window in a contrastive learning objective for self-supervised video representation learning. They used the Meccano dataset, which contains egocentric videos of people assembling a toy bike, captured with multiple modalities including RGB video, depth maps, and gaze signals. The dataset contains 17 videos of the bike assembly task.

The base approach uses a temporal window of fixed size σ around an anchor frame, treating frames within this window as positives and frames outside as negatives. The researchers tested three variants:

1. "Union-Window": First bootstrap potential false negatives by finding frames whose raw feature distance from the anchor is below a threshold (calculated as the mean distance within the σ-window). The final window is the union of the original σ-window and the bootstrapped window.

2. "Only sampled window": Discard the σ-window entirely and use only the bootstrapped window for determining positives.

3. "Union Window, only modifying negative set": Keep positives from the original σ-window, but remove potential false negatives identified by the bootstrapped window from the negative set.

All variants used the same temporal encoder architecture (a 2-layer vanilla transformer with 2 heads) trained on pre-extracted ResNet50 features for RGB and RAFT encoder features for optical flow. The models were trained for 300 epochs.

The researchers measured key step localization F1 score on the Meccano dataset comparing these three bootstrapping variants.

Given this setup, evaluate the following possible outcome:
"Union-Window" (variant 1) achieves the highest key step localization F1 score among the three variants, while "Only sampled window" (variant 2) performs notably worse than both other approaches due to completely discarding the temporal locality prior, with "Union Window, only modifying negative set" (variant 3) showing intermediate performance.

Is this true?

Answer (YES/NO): NO